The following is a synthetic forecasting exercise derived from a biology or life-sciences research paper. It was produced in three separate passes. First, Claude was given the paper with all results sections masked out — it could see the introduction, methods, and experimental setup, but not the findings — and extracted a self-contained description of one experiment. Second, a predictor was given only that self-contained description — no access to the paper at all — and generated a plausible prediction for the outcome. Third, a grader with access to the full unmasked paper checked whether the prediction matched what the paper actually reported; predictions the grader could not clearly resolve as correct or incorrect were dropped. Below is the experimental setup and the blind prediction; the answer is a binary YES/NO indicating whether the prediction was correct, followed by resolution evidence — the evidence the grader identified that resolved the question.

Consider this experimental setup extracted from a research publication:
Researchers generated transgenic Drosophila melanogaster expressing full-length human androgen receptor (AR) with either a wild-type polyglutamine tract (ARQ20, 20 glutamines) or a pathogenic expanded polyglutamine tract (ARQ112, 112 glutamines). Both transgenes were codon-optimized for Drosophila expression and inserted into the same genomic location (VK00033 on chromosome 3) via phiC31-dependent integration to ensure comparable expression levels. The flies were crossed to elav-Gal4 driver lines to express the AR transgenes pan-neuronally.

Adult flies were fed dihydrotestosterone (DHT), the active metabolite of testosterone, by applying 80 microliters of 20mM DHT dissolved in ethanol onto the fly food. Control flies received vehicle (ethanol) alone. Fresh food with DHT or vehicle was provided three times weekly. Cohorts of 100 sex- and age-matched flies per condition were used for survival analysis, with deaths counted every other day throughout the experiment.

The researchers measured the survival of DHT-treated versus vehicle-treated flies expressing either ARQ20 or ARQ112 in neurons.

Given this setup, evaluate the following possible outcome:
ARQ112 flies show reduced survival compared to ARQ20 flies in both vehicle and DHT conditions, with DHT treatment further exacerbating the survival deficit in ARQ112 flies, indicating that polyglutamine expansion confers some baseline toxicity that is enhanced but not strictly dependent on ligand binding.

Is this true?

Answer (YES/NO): YES